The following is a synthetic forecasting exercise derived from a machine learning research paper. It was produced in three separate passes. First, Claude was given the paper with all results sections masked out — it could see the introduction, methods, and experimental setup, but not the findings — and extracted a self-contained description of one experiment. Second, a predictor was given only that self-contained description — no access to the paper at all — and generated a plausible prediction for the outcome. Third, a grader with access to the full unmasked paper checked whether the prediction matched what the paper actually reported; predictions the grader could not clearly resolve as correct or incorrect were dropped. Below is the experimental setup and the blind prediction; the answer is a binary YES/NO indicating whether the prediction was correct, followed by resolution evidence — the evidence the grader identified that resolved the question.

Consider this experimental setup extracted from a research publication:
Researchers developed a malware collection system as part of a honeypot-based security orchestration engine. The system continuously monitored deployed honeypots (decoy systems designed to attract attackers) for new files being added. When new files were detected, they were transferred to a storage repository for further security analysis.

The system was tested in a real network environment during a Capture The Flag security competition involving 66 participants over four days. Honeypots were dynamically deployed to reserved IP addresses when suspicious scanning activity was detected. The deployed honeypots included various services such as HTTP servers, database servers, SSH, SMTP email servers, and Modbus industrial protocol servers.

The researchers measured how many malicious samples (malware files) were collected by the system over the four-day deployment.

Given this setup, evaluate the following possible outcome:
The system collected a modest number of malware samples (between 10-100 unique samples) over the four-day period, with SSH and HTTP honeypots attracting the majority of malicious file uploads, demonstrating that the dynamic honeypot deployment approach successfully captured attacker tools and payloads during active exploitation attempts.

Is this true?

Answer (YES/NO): NO